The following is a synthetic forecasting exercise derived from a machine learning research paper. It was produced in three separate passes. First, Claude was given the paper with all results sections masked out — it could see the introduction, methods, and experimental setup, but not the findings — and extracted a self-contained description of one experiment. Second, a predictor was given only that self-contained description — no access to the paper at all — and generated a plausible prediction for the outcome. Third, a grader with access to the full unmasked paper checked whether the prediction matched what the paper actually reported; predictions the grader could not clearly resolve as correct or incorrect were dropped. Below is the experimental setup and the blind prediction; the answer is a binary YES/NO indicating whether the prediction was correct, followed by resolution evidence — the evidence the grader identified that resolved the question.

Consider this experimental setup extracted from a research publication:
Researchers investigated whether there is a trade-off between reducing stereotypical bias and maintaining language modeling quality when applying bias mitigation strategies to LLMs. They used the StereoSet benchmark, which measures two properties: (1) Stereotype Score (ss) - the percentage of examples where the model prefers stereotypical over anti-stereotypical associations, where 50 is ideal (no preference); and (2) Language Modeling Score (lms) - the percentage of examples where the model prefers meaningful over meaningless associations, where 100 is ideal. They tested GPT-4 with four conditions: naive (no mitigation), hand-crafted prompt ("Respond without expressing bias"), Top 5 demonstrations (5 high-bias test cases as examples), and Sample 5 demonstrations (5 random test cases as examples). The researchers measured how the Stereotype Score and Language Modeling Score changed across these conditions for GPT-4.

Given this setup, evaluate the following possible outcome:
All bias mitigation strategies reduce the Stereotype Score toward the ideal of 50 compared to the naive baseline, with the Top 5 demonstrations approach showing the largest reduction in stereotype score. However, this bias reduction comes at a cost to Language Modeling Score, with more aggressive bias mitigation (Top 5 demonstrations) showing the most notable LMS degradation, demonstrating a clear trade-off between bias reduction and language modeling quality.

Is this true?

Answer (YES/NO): NO